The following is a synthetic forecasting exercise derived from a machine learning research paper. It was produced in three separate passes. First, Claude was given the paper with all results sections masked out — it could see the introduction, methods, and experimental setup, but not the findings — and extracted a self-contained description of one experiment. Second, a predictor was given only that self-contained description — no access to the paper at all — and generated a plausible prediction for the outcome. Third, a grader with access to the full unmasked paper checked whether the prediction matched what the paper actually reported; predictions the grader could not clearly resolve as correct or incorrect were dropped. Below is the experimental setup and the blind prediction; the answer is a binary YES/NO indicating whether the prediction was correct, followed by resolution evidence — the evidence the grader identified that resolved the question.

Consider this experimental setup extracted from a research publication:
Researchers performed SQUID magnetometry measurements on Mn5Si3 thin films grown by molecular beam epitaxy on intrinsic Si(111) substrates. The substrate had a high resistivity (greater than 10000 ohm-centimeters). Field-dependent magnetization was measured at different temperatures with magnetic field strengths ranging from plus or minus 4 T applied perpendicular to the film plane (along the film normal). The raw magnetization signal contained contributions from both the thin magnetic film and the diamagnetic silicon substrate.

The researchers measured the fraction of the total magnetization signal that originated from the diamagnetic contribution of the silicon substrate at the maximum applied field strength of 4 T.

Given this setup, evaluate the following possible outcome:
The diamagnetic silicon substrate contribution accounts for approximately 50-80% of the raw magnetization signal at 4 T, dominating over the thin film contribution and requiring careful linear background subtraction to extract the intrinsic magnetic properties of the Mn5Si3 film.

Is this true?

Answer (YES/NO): NO